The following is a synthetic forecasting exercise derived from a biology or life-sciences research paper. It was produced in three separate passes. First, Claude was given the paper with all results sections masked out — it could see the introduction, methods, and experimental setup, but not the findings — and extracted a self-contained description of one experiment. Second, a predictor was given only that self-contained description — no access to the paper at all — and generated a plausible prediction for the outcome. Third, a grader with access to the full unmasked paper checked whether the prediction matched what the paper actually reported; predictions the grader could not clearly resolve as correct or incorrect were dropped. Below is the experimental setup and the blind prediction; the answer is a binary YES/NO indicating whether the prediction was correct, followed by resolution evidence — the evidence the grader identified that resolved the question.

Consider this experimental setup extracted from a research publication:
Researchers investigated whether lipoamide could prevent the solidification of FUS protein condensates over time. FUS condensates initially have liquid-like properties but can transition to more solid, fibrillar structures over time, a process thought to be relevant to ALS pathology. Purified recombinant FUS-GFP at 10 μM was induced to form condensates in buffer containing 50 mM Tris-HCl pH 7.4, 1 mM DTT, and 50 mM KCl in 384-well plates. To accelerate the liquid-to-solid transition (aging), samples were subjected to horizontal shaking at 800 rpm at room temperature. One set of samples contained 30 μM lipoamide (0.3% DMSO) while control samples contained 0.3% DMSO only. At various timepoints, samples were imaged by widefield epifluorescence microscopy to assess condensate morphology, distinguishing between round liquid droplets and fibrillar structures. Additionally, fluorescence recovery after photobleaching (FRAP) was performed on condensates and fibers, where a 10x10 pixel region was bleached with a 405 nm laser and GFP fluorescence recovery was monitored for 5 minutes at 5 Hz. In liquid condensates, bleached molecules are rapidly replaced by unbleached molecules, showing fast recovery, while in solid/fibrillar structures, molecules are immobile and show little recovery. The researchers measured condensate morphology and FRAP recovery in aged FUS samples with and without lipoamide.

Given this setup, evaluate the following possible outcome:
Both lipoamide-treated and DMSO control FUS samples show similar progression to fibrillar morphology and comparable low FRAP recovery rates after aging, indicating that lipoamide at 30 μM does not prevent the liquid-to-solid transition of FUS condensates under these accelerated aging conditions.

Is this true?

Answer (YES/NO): NO